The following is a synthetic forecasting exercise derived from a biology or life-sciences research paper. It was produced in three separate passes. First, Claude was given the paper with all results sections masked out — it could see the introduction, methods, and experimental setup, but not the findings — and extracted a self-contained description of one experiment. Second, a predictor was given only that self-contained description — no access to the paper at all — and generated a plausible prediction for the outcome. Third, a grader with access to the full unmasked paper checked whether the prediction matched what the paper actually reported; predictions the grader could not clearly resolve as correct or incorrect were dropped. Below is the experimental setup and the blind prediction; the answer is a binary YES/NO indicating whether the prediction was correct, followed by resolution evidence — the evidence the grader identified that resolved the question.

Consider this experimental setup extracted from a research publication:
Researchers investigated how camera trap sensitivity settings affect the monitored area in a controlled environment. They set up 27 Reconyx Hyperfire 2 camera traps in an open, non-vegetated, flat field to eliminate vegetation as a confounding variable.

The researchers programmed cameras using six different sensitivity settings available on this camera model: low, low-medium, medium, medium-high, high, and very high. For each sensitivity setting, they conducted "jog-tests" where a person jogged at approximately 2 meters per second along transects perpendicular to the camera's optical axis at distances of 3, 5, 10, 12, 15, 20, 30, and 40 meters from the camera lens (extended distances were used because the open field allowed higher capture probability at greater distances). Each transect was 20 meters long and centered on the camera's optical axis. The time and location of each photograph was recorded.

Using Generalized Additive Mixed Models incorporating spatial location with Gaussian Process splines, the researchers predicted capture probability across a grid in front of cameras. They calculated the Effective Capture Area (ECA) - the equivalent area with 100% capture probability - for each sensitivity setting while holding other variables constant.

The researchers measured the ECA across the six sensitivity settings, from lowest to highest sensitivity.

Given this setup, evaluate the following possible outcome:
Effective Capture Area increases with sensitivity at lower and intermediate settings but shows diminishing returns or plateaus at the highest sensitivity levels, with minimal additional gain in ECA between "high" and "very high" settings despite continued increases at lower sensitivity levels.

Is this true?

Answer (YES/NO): NO